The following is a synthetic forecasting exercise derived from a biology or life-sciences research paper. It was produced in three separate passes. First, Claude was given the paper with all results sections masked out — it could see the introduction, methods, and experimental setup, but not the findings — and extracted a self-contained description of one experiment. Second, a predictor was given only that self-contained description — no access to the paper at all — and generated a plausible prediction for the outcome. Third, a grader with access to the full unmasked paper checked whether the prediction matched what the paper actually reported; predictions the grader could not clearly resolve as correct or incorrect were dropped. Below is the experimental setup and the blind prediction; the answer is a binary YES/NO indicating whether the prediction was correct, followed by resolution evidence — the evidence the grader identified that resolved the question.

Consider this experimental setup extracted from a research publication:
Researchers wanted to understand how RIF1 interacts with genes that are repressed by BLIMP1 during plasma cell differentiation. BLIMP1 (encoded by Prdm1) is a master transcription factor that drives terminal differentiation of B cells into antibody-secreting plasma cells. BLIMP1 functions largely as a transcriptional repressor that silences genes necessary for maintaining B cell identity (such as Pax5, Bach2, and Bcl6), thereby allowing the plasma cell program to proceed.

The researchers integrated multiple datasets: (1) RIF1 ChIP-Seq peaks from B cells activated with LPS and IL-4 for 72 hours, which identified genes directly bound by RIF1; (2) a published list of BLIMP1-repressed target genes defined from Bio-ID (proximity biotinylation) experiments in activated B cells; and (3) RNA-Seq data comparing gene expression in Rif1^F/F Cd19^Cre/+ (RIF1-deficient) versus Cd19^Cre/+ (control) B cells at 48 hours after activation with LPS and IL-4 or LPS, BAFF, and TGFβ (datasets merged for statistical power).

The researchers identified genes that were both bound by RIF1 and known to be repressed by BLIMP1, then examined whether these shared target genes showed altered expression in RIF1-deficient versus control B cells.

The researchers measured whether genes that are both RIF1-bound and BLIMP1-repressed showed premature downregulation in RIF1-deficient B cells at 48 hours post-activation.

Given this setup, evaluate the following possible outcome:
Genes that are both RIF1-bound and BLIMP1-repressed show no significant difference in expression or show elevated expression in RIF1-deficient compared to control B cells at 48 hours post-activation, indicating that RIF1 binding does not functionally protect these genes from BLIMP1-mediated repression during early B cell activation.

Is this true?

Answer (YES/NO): NO